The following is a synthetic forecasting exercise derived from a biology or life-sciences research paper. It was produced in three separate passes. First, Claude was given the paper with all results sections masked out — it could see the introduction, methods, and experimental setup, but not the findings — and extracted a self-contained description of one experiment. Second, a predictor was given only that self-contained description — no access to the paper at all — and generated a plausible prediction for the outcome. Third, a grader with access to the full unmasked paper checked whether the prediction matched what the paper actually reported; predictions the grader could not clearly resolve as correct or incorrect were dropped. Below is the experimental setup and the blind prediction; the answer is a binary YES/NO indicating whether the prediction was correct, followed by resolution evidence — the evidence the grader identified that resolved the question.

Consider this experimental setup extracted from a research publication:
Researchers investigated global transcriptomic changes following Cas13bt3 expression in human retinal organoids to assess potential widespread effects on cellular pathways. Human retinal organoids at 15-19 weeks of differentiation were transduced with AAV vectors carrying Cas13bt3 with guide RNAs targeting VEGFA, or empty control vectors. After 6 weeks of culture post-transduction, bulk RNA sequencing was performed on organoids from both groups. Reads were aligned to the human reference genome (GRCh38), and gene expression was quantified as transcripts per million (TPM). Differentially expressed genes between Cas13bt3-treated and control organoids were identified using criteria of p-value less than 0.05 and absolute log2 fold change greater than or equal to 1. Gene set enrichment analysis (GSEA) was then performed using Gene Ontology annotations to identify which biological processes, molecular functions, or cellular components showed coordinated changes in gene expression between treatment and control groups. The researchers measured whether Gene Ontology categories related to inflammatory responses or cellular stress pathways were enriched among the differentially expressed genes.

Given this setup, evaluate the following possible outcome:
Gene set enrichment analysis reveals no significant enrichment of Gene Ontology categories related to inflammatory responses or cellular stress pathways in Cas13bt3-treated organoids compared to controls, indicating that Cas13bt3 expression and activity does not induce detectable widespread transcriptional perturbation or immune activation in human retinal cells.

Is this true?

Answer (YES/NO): NO